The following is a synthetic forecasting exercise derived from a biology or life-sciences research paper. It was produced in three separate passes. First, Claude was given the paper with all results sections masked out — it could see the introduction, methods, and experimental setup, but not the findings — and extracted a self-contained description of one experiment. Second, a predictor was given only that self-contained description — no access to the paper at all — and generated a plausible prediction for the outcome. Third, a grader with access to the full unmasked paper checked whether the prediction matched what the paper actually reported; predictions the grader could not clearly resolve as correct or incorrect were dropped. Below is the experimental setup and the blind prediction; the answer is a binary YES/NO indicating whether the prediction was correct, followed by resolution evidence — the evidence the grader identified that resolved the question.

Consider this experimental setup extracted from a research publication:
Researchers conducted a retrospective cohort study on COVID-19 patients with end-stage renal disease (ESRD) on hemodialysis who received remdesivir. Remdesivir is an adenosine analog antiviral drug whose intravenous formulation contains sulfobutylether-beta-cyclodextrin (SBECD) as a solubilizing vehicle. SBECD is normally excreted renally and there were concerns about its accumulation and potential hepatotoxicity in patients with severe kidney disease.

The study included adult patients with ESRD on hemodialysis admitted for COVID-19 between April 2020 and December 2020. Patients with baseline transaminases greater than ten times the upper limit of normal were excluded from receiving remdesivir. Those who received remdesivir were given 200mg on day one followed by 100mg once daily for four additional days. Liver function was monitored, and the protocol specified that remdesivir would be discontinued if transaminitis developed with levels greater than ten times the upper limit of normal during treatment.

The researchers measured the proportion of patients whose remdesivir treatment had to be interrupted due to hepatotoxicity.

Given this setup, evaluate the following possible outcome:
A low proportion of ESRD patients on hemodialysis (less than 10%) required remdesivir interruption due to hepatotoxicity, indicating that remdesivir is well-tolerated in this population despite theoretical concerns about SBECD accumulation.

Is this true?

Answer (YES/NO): YES